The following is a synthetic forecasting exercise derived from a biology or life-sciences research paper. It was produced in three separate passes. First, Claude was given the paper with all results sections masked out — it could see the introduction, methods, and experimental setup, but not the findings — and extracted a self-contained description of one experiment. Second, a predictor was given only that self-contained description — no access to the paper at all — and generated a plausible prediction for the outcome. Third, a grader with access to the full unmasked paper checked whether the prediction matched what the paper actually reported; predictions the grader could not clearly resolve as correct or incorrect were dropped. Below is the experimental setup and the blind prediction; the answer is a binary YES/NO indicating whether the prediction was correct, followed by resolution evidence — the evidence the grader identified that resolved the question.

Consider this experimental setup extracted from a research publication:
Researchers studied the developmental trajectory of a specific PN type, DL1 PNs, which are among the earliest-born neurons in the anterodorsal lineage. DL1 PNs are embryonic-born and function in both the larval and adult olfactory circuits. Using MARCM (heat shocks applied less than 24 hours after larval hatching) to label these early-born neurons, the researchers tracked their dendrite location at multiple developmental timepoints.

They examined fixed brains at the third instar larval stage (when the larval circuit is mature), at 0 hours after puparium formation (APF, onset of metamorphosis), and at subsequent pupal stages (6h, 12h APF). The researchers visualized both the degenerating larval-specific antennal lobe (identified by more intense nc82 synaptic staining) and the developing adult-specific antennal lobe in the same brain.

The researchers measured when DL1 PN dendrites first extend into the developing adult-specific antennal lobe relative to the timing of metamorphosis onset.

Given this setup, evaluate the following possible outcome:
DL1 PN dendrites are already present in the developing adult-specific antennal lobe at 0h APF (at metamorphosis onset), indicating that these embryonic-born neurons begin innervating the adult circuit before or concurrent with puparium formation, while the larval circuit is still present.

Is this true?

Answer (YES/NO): NO